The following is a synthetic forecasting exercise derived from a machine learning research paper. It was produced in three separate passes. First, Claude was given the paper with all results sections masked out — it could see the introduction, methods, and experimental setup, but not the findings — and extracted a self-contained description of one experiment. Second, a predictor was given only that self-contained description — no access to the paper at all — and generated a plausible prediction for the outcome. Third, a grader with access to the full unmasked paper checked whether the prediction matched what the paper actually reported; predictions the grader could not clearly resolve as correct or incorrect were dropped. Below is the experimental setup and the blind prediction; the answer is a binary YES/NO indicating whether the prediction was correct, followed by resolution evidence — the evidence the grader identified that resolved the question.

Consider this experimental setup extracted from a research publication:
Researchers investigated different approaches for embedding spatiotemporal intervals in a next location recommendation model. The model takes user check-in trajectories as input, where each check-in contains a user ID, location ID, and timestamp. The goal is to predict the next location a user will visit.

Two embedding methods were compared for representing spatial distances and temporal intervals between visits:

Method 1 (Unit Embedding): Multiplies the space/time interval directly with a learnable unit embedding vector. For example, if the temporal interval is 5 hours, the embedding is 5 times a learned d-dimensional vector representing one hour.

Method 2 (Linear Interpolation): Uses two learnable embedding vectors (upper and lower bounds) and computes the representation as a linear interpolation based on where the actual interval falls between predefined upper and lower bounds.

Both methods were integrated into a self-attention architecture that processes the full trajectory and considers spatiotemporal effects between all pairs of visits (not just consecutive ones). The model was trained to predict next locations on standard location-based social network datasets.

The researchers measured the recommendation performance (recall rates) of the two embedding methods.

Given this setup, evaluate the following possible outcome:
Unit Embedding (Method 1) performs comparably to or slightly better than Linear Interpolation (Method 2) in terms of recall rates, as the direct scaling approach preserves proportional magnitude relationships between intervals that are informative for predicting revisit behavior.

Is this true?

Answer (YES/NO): YES